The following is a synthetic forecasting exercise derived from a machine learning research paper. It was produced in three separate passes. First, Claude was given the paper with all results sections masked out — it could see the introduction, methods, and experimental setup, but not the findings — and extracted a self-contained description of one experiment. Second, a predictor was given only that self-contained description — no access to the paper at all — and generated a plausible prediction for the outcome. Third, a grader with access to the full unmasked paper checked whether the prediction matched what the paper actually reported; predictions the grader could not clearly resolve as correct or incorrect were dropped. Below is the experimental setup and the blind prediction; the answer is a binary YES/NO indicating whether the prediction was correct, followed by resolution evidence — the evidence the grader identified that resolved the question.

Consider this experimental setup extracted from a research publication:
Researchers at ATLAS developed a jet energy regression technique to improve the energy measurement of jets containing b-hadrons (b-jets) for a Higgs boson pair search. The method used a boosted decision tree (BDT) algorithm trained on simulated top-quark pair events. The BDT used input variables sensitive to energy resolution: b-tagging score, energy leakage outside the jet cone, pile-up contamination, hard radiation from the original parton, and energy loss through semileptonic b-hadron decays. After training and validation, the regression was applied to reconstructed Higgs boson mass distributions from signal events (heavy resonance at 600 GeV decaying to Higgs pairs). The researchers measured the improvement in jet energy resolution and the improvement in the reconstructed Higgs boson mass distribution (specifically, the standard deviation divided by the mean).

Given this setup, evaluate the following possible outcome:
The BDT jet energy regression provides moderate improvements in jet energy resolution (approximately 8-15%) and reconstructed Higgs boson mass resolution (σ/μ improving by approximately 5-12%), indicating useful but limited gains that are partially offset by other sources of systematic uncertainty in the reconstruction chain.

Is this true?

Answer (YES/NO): NO